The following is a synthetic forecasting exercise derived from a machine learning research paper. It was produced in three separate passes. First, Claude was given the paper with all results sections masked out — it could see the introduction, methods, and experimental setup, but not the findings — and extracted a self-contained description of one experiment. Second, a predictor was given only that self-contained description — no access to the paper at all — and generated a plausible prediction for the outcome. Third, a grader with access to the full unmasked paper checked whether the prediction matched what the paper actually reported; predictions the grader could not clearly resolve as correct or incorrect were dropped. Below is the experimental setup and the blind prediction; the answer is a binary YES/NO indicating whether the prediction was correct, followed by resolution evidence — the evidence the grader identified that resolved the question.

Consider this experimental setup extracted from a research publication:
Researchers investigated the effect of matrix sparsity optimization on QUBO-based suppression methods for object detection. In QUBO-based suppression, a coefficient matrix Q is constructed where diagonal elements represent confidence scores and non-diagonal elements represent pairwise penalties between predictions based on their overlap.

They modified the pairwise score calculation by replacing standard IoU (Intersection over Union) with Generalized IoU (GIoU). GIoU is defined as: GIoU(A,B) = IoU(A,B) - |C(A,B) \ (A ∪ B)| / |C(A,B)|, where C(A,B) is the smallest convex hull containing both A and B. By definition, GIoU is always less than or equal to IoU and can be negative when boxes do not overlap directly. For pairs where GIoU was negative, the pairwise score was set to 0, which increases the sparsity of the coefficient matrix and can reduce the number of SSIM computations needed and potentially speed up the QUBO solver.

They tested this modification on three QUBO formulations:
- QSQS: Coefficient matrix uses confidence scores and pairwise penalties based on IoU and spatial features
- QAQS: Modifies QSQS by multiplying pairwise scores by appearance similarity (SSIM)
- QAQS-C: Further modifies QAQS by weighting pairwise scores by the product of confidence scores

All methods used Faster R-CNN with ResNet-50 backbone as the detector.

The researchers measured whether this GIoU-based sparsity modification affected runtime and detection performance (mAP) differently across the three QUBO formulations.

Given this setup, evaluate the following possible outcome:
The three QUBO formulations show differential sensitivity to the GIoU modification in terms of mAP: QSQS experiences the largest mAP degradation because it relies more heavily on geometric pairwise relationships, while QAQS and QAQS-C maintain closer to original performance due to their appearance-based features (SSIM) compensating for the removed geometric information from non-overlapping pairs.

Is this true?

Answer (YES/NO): YES